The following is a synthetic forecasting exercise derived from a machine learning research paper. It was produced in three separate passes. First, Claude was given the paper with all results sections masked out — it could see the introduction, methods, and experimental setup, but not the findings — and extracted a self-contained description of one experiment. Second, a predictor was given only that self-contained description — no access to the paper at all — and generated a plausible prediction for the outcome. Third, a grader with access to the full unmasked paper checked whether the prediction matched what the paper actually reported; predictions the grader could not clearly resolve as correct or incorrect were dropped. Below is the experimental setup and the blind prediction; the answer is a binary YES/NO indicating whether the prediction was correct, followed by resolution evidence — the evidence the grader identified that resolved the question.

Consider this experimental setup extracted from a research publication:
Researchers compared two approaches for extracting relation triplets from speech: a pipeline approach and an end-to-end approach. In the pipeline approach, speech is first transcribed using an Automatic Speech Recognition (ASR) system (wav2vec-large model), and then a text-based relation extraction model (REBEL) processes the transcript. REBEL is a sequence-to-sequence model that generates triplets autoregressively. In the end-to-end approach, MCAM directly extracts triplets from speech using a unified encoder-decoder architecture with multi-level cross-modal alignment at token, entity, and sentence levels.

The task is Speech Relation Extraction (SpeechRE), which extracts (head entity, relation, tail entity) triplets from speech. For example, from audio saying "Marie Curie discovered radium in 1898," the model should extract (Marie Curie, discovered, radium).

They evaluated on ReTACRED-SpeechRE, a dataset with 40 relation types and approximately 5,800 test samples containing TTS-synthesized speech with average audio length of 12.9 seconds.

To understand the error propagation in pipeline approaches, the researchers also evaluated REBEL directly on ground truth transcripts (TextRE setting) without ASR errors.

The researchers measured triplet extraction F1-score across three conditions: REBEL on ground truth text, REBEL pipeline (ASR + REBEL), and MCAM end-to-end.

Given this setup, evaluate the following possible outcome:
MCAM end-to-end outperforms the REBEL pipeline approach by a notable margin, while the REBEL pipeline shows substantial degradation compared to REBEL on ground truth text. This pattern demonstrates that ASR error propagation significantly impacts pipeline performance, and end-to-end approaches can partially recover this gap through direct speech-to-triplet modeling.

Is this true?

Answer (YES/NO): YES